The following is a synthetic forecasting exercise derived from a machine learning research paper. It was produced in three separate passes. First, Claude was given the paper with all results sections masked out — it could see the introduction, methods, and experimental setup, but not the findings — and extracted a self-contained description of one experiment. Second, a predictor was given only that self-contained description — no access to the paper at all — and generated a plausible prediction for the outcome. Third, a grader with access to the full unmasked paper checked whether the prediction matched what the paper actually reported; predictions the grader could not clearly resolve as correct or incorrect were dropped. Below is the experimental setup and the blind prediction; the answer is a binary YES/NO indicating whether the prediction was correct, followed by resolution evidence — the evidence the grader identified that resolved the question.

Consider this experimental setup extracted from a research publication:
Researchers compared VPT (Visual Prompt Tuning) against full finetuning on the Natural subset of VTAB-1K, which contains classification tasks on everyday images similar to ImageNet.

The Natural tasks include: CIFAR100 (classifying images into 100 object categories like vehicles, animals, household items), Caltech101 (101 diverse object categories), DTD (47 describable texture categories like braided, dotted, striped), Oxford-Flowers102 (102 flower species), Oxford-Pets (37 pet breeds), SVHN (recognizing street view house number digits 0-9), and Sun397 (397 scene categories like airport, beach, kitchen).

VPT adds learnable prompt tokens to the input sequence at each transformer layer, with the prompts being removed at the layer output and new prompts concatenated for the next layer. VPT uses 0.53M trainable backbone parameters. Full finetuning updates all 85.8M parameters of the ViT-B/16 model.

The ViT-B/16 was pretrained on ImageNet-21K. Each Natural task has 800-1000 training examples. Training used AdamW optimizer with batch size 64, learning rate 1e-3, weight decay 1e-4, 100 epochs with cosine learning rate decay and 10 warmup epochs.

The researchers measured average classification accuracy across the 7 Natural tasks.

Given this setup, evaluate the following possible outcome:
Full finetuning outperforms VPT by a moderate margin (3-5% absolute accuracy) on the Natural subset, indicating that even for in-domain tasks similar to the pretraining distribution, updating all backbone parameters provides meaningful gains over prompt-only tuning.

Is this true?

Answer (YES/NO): NO